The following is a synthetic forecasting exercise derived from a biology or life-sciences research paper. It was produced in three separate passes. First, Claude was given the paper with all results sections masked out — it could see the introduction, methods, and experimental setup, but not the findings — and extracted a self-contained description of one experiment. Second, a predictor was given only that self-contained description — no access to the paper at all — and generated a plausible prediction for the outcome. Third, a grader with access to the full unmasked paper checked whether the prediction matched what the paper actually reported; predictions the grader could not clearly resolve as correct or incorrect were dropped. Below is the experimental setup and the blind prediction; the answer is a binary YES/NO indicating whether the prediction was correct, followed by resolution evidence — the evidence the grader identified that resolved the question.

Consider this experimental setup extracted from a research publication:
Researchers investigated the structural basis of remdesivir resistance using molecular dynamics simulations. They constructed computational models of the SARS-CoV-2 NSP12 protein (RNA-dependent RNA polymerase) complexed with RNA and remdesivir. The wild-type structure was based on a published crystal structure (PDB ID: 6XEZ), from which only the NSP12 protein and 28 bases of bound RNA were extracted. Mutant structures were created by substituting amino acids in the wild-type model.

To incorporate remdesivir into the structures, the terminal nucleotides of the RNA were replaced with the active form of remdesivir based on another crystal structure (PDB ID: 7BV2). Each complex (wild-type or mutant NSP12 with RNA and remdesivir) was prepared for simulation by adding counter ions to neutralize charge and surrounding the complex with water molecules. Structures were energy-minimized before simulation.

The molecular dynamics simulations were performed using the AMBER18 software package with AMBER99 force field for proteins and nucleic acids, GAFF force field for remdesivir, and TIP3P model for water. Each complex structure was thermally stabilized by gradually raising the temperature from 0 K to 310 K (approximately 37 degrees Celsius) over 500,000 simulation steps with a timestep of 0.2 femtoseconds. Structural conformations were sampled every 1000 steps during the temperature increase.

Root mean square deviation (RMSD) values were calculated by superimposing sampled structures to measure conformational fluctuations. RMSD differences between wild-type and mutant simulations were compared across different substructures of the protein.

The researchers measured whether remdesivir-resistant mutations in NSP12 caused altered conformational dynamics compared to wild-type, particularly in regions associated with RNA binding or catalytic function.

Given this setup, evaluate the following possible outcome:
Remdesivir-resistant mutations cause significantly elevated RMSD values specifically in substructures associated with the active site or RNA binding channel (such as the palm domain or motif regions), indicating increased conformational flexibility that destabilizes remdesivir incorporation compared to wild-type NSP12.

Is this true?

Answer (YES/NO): YES